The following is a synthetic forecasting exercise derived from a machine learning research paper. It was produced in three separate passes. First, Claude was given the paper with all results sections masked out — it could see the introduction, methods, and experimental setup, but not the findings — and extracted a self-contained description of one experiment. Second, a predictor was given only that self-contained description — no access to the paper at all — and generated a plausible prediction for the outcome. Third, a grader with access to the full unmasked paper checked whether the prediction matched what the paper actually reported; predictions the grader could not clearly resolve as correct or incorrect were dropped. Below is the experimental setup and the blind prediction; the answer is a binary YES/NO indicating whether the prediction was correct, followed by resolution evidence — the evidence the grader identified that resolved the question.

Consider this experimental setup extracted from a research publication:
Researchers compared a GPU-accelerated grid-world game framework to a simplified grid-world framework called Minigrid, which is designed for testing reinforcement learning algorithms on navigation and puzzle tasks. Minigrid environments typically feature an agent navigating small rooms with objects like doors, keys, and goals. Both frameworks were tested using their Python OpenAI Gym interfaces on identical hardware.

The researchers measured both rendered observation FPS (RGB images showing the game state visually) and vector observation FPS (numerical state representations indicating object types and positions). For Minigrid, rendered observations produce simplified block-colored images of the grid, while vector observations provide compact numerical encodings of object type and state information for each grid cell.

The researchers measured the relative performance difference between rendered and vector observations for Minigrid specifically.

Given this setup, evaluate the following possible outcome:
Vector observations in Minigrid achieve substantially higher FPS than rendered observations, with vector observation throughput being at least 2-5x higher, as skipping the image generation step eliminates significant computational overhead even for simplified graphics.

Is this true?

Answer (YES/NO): YES